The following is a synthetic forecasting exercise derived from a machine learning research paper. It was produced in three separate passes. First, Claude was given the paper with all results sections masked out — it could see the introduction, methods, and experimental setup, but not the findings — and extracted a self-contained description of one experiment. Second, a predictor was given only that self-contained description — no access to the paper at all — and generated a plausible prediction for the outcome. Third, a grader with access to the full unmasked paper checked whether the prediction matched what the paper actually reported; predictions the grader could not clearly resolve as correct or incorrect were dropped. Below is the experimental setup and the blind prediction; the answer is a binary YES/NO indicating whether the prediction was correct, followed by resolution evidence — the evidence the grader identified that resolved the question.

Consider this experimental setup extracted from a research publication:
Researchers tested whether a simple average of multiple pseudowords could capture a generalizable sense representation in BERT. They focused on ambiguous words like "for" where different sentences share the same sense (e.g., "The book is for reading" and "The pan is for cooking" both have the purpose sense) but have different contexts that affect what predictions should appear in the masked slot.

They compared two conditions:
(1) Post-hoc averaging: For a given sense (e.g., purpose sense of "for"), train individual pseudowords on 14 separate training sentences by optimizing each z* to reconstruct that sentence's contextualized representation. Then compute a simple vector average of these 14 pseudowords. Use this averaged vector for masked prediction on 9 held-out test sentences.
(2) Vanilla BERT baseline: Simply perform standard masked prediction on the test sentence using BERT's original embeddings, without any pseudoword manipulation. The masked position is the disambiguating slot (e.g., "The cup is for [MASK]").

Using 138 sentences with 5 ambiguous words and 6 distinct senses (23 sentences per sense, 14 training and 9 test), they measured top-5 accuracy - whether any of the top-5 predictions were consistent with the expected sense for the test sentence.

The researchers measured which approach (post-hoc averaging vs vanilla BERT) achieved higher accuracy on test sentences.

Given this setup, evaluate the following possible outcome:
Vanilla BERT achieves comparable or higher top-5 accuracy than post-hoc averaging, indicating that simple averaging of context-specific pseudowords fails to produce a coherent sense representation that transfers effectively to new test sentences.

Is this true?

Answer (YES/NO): YES